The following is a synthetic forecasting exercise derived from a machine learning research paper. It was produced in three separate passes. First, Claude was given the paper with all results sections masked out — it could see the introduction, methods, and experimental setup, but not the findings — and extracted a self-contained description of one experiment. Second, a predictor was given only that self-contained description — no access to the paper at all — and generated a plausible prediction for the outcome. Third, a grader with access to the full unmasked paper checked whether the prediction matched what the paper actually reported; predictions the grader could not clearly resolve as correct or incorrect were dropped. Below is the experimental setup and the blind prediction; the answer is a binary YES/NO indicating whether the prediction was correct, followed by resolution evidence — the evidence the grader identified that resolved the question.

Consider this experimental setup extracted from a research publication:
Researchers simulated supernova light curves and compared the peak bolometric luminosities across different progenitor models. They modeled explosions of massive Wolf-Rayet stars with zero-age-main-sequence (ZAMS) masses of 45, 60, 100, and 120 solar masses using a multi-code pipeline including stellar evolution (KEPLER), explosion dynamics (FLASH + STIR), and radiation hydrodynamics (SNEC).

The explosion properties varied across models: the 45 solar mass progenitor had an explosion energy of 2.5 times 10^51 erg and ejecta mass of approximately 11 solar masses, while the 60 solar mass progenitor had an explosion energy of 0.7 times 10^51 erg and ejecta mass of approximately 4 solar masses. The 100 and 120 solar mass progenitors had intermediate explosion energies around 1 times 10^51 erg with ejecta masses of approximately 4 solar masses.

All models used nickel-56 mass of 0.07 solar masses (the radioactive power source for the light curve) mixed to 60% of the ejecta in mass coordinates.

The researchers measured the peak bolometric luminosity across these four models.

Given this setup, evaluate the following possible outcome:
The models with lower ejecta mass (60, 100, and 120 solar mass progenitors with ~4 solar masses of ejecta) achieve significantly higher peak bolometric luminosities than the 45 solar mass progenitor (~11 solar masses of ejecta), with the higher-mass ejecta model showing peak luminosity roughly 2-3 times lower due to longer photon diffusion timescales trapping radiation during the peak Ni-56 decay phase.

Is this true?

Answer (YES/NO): NO